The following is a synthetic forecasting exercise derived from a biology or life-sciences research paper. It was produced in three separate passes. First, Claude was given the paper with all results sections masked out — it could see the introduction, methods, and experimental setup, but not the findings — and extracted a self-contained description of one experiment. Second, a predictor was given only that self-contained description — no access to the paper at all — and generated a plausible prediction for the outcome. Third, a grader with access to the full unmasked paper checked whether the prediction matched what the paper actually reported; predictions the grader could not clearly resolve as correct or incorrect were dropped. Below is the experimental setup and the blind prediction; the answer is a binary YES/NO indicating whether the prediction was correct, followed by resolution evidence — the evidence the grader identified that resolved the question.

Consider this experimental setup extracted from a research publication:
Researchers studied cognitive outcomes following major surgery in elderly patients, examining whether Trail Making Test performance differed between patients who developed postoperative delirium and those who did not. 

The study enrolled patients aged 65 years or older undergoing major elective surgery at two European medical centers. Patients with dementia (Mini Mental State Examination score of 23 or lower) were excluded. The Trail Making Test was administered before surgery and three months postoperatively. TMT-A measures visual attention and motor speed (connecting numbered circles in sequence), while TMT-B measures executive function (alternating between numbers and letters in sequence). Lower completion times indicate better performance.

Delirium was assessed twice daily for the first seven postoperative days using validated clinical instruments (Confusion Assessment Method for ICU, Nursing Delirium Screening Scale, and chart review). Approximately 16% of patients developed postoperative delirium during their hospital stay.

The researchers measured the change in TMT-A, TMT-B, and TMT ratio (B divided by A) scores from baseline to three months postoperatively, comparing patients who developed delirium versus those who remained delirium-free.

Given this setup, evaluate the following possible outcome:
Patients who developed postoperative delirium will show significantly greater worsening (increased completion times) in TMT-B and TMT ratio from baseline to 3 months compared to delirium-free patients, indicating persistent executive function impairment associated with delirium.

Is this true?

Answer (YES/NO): NO